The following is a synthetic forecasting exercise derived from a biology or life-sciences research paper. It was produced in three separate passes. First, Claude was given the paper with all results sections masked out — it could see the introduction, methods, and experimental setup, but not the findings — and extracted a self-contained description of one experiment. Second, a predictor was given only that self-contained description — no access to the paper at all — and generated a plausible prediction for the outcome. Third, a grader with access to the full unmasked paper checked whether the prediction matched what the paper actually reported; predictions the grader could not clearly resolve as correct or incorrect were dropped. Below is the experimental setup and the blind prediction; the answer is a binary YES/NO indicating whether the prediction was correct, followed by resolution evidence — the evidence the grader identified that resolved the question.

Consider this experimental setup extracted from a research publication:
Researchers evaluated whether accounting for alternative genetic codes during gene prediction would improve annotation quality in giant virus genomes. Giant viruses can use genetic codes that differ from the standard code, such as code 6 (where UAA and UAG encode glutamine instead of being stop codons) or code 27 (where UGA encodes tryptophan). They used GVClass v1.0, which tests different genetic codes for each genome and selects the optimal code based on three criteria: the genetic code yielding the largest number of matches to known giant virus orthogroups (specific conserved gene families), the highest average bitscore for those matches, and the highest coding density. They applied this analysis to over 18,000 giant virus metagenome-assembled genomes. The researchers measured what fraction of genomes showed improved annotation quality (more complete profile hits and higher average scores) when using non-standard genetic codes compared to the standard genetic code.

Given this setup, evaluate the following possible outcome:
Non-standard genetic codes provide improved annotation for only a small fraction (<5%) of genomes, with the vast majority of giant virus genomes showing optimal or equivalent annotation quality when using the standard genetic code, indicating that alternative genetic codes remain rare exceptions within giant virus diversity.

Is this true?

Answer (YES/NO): NO